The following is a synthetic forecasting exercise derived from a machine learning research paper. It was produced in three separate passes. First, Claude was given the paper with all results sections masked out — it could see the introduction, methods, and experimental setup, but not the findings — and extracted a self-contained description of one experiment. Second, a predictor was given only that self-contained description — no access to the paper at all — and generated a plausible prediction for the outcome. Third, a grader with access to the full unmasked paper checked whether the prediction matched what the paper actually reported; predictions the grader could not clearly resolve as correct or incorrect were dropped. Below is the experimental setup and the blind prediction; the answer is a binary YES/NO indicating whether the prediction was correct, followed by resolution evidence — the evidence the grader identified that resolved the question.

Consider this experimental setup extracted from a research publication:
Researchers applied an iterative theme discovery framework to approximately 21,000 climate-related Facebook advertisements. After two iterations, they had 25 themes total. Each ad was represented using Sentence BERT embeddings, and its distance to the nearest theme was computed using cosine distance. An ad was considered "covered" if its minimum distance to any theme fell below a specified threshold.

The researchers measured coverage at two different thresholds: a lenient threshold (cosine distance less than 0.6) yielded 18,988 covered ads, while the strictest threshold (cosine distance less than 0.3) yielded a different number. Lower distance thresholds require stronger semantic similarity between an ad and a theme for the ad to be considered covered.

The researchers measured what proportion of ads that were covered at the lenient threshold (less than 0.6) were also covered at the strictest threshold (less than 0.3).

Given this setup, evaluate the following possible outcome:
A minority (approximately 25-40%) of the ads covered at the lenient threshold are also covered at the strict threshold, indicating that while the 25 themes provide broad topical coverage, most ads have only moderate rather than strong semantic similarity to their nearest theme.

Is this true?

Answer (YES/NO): NO